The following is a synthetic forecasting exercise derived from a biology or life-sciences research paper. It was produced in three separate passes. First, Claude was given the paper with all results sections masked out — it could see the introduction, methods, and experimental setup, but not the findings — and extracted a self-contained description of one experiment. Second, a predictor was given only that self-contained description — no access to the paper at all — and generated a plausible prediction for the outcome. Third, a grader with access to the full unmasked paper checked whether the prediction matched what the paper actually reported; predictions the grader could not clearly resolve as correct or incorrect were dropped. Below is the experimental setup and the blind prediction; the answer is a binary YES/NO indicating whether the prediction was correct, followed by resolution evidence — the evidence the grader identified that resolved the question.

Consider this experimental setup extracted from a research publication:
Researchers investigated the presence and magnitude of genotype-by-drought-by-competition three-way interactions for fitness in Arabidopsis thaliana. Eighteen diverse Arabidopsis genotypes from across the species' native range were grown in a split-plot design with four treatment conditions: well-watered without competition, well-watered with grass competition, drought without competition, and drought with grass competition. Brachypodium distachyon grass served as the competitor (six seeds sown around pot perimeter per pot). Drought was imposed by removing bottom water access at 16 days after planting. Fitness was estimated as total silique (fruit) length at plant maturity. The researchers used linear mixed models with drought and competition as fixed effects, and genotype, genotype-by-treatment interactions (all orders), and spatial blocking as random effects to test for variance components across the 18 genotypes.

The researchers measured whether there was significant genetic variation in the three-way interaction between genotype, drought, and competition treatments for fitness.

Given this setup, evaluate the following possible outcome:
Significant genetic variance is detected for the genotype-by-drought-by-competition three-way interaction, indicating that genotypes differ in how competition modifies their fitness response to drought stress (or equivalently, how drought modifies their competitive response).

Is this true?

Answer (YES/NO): YES